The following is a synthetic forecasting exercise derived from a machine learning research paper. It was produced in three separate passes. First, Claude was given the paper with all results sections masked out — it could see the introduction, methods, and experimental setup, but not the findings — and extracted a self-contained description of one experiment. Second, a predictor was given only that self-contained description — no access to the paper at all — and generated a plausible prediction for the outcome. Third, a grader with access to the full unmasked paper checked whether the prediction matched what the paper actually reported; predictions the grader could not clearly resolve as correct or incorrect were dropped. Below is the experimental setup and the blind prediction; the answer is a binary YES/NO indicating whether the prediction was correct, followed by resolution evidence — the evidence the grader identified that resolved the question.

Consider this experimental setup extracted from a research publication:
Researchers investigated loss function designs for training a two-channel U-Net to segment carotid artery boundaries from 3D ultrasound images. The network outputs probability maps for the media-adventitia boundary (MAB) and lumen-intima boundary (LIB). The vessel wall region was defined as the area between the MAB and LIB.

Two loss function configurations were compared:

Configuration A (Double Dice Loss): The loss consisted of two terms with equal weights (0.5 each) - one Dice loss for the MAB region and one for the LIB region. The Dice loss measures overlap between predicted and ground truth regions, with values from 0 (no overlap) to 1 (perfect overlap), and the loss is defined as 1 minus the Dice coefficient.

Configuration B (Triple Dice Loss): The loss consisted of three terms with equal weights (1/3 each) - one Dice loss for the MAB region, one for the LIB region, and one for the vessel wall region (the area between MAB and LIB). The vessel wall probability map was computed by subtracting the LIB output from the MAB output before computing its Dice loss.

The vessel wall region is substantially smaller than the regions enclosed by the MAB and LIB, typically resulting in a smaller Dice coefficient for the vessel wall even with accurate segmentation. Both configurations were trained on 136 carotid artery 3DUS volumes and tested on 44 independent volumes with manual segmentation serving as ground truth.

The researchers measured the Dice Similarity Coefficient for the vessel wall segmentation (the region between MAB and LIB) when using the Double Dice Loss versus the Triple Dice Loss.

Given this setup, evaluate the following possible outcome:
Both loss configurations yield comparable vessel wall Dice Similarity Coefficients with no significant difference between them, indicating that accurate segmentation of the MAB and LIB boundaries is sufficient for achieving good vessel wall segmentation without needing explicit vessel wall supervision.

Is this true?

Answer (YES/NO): YES